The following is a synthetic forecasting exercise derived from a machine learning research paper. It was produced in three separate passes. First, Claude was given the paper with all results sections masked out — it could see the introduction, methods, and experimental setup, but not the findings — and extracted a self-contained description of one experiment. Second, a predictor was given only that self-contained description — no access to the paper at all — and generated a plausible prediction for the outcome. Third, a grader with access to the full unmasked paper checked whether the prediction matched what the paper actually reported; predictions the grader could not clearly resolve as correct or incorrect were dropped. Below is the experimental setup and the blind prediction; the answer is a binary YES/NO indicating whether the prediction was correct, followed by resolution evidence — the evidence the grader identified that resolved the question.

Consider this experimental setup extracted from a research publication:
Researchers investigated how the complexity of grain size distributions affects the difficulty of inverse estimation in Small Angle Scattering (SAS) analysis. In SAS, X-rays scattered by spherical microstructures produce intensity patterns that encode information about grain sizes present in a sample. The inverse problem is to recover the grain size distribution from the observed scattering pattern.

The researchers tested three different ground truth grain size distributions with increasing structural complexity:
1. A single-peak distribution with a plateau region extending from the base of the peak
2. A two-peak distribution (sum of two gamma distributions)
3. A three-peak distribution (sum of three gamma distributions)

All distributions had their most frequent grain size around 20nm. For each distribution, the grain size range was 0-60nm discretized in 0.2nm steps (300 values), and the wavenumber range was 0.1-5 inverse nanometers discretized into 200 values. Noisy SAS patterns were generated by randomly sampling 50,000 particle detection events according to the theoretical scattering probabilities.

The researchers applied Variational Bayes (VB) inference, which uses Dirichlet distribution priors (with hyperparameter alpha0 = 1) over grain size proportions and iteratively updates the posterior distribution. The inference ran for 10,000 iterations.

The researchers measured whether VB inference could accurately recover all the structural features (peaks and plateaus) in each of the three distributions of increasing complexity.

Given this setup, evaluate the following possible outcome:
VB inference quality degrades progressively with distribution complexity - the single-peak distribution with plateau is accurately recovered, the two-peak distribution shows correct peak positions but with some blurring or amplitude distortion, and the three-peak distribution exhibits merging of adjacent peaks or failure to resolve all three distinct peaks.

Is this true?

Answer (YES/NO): NO